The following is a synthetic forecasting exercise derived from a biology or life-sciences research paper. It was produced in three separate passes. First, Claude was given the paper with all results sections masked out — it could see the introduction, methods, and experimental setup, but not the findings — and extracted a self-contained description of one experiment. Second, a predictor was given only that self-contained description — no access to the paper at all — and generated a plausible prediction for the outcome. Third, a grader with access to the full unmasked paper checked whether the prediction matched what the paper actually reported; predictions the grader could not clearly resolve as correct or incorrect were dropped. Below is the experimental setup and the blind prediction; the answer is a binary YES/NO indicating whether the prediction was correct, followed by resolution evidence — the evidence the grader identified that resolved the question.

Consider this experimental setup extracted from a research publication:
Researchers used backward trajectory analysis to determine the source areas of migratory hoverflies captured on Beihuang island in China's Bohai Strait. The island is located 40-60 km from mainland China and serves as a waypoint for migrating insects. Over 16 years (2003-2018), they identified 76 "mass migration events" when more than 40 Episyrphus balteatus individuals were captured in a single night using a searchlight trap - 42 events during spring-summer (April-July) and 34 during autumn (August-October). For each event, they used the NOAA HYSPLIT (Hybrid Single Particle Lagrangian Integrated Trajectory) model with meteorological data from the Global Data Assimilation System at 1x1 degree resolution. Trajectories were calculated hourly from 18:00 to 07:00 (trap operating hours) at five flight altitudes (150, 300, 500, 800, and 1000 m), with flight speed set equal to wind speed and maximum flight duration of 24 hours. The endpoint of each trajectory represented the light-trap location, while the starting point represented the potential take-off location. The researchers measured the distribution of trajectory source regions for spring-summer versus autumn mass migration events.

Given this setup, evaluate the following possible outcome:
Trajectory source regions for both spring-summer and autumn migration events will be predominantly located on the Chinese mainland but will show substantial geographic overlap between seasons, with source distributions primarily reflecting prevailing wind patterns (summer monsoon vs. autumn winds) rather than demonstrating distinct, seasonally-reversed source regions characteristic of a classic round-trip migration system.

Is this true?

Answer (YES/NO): NO